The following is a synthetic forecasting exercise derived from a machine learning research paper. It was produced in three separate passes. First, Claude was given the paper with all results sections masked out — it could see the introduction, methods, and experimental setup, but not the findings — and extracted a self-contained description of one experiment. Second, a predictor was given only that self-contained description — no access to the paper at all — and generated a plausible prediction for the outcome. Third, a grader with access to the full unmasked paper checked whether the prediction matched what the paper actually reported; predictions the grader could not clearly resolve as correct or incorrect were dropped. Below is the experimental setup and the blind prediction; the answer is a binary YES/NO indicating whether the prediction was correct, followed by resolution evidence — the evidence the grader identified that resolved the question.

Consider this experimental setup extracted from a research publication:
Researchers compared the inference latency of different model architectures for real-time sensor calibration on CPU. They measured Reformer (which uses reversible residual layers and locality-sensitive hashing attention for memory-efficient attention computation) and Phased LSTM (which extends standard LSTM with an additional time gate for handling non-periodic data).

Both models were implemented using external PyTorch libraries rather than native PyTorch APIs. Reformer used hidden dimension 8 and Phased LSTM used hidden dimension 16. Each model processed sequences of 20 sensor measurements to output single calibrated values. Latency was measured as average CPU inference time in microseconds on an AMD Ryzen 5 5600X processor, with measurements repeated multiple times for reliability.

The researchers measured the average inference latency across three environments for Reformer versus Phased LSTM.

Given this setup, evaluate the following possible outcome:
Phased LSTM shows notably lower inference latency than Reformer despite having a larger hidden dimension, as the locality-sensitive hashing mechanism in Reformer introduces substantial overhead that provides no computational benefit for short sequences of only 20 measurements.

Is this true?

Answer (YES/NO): YES